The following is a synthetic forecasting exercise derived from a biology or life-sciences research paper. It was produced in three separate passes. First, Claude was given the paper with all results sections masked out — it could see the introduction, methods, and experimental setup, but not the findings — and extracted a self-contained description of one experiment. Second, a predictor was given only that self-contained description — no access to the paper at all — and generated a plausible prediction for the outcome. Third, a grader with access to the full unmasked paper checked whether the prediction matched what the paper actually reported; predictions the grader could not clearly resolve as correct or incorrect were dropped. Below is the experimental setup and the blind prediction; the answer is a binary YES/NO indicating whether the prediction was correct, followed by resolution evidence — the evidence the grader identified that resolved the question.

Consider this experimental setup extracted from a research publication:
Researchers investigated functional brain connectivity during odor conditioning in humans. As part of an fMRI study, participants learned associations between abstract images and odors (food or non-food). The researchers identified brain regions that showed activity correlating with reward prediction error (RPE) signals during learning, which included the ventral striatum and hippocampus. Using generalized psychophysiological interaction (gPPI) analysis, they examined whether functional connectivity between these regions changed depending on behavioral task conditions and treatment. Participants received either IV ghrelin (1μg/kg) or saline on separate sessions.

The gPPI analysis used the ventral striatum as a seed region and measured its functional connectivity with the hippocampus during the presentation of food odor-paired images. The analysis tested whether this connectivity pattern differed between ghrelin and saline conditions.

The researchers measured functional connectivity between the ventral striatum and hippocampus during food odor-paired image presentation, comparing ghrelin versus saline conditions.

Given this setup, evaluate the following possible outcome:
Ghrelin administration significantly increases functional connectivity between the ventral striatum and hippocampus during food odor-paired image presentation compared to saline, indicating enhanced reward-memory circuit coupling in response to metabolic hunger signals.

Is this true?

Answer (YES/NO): YES